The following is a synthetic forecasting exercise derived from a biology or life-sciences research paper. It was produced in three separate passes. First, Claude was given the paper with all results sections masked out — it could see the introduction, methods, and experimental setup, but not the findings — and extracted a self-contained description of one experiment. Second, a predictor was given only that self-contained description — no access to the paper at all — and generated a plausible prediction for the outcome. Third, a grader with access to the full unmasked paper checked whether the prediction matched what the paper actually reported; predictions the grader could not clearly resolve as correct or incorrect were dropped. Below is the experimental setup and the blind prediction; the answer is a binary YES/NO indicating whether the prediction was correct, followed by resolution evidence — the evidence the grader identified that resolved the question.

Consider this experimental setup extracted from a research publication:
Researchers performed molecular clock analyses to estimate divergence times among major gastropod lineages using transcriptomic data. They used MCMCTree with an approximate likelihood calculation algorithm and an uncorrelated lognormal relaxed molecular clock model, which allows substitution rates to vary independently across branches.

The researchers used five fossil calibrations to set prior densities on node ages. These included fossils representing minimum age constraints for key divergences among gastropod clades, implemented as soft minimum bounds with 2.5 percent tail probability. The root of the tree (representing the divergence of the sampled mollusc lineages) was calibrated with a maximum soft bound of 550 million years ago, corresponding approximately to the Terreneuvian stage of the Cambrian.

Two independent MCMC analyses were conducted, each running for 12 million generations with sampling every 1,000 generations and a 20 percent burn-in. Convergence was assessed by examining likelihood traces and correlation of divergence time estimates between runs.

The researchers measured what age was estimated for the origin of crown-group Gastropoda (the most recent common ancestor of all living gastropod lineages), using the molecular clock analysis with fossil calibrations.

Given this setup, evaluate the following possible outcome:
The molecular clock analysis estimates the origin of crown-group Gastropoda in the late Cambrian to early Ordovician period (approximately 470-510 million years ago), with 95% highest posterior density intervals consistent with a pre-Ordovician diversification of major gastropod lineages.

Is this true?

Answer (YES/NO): NO